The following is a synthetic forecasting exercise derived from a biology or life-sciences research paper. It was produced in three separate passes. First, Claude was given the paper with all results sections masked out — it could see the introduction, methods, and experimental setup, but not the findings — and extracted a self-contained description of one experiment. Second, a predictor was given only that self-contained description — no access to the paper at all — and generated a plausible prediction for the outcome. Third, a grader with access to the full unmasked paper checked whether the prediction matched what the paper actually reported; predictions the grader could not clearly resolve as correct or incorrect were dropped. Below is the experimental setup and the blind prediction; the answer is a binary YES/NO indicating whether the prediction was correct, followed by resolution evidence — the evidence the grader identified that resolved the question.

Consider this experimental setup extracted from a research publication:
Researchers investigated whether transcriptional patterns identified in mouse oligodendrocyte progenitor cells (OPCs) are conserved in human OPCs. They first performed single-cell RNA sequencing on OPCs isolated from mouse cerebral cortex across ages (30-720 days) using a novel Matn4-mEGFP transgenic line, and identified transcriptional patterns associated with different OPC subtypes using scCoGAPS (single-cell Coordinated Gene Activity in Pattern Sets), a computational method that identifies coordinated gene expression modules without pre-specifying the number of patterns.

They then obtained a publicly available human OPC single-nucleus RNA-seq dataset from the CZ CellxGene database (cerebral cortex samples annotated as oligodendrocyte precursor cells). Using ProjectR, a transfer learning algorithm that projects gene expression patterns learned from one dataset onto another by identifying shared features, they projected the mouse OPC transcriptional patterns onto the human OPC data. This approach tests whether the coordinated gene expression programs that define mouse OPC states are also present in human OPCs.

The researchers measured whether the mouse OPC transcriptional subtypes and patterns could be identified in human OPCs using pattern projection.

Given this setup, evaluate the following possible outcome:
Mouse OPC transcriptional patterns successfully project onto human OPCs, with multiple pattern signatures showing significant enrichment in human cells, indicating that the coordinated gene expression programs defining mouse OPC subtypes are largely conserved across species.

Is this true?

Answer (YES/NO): YES